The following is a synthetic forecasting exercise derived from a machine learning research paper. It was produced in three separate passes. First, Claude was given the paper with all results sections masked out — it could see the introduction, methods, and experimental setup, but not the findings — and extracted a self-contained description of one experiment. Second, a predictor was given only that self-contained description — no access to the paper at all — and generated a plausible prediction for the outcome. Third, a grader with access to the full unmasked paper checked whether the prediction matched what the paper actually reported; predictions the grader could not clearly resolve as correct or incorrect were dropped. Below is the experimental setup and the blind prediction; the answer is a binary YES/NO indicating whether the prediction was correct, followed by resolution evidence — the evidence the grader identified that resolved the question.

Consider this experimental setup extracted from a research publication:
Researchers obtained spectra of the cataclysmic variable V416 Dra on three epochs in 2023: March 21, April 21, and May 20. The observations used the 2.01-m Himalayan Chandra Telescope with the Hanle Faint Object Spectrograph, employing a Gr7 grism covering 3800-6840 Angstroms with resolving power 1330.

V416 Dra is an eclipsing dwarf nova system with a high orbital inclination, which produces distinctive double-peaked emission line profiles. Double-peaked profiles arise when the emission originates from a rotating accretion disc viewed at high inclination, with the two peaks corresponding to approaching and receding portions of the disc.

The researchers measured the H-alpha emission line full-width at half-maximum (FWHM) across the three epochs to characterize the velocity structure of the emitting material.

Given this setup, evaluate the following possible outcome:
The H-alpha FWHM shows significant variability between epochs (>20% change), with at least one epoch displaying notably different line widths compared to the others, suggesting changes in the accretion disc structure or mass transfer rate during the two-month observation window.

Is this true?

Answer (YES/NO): NO